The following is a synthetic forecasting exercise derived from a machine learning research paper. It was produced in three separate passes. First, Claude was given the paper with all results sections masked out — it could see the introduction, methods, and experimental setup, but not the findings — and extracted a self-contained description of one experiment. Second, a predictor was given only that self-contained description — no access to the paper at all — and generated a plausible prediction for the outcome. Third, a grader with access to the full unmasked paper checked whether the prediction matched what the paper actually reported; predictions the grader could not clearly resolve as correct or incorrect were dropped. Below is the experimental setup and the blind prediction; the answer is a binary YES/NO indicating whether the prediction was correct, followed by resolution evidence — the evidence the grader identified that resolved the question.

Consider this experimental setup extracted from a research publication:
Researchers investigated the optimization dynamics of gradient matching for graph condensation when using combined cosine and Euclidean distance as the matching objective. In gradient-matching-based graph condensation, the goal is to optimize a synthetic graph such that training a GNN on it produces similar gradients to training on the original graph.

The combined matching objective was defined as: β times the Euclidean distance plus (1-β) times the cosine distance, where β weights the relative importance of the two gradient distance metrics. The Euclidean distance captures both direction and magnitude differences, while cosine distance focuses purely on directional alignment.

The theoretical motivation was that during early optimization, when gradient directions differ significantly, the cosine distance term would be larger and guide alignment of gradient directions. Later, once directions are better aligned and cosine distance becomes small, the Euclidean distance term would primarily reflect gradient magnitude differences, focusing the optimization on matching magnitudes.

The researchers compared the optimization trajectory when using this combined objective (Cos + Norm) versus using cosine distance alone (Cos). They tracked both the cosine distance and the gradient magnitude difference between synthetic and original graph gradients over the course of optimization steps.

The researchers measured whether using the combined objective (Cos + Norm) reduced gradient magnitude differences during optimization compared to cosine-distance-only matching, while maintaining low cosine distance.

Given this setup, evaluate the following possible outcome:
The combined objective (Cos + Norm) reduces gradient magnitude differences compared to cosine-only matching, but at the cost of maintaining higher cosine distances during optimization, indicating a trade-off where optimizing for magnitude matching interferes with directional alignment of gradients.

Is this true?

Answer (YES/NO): YES